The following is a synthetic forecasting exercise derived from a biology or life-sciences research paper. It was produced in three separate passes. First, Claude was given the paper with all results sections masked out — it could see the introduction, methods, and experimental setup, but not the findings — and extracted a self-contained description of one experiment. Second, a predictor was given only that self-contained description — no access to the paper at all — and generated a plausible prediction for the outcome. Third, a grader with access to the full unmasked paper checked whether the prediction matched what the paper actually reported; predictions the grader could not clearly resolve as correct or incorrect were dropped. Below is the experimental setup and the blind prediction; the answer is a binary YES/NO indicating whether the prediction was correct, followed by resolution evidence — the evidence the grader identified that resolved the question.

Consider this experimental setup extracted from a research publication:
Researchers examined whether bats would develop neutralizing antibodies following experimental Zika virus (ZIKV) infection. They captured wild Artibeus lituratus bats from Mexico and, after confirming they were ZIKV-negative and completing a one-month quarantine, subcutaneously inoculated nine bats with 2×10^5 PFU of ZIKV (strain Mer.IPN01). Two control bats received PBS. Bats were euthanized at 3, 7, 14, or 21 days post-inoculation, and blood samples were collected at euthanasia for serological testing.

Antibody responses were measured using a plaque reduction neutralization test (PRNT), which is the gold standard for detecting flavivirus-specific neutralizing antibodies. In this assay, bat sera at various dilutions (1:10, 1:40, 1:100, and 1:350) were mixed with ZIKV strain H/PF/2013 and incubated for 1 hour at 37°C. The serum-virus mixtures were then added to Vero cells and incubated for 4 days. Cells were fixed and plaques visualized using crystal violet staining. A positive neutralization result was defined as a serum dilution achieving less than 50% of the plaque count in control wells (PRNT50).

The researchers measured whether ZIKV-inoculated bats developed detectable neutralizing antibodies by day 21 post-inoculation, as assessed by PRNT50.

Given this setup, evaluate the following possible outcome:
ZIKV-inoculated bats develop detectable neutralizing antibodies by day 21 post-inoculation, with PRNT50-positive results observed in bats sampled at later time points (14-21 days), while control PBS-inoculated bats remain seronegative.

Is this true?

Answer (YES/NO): NO